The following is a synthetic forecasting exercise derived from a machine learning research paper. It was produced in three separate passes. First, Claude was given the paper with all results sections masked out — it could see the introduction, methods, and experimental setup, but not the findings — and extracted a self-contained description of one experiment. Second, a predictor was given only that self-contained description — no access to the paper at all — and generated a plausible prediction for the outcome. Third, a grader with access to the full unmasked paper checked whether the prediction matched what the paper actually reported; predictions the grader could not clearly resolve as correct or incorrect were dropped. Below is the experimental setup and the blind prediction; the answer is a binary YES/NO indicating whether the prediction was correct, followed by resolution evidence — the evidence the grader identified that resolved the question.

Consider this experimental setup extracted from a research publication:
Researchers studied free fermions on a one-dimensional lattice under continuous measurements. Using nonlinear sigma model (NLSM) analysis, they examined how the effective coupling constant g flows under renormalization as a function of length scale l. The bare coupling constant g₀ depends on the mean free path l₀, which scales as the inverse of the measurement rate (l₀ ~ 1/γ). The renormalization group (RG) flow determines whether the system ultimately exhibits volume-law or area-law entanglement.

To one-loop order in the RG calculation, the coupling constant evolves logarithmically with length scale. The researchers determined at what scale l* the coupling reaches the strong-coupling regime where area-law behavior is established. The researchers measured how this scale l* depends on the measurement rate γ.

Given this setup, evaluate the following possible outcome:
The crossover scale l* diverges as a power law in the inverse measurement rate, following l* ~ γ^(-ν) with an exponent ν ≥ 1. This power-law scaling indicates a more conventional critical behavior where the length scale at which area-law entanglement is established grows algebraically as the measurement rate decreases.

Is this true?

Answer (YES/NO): NO